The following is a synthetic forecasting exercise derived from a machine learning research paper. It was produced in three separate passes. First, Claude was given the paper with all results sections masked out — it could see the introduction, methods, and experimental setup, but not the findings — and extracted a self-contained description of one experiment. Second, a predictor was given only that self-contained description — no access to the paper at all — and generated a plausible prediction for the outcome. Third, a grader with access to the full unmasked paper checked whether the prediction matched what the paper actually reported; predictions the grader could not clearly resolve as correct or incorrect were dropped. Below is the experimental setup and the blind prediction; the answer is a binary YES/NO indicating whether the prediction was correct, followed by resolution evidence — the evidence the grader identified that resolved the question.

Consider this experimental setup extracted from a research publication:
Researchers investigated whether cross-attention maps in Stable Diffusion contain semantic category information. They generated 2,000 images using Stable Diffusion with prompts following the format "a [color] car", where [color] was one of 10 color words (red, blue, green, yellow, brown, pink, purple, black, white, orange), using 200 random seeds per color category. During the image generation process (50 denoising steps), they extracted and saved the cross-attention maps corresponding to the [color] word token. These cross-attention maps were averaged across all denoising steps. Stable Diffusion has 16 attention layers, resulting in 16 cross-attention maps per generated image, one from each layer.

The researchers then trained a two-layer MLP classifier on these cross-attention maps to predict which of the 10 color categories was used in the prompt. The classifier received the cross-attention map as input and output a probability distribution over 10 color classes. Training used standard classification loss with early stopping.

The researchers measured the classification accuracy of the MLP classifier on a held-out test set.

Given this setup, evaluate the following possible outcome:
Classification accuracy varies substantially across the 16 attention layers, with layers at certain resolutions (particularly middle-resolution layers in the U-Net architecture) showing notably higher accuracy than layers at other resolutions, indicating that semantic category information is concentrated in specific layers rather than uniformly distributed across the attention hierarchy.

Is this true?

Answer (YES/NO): NO